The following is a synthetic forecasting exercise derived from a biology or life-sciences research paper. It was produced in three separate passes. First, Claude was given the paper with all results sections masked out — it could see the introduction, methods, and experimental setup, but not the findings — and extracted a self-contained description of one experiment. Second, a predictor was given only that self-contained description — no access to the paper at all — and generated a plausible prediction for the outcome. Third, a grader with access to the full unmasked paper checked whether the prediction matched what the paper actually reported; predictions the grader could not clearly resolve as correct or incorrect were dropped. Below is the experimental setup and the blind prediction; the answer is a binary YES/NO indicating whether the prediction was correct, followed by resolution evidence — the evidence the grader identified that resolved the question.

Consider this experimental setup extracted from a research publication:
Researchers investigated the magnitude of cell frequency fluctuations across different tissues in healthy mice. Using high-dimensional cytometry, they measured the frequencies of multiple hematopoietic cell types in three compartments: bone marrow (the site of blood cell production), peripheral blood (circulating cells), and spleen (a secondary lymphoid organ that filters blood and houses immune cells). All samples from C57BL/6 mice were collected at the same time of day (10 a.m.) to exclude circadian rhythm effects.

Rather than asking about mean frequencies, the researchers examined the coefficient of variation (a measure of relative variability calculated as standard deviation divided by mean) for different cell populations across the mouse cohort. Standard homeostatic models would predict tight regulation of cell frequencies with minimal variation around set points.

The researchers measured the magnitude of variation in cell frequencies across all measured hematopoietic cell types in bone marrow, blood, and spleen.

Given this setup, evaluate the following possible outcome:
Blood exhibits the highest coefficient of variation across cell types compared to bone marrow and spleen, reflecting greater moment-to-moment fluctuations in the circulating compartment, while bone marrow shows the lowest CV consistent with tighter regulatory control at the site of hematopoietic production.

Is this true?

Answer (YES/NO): NO